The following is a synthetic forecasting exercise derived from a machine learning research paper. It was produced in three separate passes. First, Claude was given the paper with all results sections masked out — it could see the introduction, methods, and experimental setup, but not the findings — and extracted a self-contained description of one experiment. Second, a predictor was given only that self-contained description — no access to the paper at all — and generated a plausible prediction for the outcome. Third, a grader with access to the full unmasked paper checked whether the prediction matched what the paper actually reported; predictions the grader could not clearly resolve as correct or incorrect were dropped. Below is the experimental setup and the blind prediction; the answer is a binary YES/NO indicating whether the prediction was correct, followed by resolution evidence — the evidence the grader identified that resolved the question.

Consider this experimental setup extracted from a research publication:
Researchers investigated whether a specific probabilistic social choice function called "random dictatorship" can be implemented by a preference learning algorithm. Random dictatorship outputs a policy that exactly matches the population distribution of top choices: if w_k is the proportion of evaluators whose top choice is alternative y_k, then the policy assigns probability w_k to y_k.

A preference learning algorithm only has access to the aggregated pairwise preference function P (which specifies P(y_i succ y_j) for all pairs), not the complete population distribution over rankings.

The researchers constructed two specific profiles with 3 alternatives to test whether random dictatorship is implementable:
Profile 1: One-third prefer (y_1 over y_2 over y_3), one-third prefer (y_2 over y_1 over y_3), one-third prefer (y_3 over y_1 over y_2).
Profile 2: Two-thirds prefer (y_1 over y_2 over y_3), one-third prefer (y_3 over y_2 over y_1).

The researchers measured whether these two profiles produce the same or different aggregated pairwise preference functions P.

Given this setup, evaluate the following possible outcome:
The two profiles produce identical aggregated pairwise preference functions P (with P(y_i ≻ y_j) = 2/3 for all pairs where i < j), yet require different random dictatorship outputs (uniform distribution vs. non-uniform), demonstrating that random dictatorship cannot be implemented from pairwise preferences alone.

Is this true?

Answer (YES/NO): YES